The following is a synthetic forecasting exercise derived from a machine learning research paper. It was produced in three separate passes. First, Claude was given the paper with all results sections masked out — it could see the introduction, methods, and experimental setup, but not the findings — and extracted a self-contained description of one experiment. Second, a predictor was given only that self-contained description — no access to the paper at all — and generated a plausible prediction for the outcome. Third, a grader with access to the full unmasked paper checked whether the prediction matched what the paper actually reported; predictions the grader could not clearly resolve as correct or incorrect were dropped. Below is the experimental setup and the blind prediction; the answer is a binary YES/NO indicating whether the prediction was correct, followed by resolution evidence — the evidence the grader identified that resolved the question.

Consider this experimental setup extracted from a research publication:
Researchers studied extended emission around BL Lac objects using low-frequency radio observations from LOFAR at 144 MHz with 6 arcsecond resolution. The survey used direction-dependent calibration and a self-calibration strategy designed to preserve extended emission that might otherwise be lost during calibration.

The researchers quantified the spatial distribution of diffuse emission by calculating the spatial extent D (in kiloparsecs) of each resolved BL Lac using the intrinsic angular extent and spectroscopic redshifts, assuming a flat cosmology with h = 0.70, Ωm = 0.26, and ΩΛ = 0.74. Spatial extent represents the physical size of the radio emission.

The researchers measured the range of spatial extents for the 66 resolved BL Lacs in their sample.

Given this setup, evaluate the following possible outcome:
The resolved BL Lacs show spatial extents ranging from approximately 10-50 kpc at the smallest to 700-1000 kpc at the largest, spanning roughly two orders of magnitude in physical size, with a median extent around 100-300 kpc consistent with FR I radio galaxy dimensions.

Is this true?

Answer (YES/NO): NO